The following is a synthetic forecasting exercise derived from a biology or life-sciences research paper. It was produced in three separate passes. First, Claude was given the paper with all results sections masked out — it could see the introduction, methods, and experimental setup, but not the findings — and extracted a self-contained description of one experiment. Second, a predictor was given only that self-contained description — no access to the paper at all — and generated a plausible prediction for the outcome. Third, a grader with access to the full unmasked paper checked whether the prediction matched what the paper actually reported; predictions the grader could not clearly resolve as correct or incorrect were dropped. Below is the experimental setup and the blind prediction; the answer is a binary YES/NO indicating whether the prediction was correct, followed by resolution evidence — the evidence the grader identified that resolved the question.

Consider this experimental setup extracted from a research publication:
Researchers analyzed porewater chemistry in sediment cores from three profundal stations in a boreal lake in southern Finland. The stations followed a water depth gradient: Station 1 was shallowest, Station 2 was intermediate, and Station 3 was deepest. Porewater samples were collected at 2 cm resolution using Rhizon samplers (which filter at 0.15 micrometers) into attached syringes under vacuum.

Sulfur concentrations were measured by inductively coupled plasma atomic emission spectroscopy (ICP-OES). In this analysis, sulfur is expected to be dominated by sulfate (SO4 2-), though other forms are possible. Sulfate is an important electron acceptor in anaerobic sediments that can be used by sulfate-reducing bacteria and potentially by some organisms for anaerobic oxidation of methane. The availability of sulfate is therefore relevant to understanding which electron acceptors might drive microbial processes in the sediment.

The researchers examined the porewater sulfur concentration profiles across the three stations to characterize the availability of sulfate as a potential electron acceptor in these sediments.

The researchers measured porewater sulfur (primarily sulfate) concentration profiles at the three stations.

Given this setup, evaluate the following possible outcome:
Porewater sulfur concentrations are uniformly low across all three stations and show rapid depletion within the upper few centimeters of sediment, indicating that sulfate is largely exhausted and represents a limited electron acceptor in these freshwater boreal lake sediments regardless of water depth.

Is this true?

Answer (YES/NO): NO